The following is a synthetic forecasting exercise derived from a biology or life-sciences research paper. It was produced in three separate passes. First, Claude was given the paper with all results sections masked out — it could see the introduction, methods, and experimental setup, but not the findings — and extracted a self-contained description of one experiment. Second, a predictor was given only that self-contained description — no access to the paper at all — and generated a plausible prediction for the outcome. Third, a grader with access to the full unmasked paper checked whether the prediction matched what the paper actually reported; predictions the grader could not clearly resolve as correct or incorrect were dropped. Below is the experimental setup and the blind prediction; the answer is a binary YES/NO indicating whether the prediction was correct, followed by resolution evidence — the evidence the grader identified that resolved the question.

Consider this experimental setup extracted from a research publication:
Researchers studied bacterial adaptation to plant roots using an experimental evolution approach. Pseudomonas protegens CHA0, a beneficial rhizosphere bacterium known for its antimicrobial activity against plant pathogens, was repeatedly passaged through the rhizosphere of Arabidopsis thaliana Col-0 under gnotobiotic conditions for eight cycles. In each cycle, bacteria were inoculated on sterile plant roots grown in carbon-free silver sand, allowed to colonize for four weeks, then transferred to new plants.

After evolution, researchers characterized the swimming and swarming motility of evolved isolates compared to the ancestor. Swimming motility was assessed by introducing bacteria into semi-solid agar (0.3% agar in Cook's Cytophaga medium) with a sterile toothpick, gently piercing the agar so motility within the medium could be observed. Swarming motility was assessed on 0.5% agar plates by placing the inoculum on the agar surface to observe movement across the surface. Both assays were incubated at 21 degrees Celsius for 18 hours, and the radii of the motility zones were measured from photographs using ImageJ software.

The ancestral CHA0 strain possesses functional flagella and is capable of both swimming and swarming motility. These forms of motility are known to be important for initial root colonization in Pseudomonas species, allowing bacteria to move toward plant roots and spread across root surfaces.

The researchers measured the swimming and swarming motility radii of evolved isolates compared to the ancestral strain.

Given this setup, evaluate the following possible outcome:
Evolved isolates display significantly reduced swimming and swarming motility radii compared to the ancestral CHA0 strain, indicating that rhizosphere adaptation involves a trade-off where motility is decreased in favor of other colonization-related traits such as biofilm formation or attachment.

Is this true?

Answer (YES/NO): NO